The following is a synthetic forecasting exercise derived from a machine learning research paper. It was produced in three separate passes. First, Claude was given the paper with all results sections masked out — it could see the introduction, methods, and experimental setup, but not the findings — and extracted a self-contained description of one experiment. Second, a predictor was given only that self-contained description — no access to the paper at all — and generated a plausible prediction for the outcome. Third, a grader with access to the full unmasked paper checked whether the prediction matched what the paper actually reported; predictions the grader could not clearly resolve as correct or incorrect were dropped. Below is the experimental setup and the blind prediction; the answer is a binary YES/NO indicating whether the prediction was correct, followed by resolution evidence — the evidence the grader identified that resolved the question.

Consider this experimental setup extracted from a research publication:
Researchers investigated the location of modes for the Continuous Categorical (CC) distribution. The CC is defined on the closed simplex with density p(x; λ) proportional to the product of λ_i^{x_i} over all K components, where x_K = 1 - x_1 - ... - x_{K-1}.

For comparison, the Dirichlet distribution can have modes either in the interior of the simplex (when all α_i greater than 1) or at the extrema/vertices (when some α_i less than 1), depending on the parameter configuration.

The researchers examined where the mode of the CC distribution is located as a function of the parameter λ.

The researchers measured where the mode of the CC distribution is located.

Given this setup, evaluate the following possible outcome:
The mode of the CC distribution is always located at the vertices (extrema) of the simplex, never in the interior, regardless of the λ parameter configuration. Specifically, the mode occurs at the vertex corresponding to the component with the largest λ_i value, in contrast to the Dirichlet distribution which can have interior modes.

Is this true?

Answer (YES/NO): YES